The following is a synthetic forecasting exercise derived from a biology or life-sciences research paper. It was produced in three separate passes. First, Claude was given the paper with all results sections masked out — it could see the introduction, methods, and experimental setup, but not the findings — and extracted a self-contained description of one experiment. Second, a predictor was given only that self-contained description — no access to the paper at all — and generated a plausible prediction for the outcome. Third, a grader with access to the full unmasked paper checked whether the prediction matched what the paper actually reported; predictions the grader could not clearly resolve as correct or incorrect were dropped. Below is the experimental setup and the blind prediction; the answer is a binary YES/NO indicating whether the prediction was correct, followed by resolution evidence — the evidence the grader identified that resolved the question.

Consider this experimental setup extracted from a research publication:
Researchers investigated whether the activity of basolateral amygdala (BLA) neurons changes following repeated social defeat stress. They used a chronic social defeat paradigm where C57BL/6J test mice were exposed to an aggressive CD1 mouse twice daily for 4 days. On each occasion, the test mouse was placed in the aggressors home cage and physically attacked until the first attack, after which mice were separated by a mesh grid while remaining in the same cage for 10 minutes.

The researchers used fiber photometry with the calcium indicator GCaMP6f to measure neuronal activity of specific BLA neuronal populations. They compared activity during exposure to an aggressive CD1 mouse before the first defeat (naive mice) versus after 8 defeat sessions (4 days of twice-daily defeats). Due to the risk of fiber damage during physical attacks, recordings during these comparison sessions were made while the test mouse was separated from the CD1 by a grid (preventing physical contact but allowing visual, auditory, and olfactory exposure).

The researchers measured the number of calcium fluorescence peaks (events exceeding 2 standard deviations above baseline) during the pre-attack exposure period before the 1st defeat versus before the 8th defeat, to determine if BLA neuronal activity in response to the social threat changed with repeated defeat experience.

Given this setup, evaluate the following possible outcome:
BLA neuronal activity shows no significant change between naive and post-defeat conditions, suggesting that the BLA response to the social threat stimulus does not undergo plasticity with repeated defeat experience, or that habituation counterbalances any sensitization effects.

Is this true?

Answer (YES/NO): YES